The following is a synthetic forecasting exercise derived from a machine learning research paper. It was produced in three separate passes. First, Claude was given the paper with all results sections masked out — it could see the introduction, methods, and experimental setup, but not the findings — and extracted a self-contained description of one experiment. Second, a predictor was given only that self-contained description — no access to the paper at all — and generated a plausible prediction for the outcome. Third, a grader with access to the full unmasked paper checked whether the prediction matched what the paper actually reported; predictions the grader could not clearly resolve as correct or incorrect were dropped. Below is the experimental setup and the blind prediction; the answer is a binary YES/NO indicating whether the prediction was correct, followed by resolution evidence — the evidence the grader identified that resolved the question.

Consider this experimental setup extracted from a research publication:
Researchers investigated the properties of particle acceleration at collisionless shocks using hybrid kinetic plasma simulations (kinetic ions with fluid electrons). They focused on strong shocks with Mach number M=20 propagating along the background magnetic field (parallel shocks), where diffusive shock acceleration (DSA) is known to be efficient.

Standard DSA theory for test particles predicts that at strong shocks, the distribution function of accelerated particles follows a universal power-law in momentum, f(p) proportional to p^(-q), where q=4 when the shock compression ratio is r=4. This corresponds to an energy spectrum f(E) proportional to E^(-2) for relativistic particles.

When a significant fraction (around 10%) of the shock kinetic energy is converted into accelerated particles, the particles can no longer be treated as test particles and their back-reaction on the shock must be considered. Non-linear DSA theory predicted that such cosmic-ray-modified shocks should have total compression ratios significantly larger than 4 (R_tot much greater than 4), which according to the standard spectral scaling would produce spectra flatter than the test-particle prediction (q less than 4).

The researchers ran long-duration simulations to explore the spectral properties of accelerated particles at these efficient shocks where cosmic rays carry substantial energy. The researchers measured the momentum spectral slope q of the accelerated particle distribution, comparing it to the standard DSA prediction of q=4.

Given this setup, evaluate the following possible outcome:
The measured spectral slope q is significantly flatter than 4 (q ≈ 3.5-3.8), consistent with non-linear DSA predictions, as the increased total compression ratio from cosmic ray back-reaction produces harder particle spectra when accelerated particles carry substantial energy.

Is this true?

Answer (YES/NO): NO